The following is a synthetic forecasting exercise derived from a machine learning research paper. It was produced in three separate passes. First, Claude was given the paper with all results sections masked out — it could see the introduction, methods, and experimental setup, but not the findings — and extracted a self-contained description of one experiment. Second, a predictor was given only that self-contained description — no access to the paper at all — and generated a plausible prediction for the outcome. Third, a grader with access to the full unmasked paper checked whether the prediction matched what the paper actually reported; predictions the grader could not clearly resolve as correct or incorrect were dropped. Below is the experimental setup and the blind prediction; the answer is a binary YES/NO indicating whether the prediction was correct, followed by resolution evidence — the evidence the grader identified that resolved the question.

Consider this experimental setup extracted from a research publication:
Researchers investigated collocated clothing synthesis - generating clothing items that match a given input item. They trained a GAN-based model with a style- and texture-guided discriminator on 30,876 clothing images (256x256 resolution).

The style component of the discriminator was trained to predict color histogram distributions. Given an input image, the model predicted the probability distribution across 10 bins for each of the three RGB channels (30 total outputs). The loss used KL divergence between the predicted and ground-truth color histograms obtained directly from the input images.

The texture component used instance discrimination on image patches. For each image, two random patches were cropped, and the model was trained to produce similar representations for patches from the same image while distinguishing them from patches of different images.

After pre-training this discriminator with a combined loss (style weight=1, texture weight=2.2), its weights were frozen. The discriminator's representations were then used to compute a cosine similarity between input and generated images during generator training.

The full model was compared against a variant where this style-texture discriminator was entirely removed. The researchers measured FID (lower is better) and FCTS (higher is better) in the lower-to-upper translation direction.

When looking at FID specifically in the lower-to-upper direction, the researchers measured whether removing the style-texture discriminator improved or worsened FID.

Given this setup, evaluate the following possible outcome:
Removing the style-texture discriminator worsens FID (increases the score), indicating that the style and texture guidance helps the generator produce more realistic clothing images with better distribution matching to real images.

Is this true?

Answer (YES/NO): NO